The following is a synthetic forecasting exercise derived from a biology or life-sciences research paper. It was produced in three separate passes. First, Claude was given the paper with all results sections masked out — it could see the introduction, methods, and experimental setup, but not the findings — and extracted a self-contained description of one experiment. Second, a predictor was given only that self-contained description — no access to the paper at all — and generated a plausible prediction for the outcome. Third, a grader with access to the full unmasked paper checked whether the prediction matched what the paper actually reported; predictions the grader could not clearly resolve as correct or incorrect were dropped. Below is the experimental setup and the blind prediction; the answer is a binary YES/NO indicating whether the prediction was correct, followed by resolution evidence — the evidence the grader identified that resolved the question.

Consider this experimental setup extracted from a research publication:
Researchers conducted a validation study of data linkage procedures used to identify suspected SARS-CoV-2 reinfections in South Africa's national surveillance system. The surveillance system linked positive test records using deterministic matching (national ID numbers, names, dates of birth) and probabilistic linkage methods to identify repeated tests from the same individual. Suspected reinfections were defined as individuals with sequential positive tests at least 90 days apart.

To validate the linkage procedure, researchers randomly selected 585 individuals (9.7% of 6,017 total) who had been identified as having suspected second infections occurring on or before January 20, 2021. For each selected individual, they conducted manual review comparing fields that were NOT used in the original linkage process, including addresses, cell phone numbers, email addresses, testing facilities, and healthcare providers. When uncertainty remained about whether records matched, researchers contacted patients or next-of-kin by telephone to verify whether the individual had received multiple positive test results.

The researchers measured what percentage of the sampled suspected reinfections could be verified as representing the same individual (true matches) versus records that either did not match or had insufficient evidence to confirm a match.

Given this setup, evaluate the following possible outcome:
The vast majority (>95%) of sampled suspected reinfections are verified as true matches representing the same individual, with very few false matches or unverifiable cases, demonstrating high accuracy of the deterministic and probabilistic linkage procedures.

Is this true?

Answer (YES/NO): YES